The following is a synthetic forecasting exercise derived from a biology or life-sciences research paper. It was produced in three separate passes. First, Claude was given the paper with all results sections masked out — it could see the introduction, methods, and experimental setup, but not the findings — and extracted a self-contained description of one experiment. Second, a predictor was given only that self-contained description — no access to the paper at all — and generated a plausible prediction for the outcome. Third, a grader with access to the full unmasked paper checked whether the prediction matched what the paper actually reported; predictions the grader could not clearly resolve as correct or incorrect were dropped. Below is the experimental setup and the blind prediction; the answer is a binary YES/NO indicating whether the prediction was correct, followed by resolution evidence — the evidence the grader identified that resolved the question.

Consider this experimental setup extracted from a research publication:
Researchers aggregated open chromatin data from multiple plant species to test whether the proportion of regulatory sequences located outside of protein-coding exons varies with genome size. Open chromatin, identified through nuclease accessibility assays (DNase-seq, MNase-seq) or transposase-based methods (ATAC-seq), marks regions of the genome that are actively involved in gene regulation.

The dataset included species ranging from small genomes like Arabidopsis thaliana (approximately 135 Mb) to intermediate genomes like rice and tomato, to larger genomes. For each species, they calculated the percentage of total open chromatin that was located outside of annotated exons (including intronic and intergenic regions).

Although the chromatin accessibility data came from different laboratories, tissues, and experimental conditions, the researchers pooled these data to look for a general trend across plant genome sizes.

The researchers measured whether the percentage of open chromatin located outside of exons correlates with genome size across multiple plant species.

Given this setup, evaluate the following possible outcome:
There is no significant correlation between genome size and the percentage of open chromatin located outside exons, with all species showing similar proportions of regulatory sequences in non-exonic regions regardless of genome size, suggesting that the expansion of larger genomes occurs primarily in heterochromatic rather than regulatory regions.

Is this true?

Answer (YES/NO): NO